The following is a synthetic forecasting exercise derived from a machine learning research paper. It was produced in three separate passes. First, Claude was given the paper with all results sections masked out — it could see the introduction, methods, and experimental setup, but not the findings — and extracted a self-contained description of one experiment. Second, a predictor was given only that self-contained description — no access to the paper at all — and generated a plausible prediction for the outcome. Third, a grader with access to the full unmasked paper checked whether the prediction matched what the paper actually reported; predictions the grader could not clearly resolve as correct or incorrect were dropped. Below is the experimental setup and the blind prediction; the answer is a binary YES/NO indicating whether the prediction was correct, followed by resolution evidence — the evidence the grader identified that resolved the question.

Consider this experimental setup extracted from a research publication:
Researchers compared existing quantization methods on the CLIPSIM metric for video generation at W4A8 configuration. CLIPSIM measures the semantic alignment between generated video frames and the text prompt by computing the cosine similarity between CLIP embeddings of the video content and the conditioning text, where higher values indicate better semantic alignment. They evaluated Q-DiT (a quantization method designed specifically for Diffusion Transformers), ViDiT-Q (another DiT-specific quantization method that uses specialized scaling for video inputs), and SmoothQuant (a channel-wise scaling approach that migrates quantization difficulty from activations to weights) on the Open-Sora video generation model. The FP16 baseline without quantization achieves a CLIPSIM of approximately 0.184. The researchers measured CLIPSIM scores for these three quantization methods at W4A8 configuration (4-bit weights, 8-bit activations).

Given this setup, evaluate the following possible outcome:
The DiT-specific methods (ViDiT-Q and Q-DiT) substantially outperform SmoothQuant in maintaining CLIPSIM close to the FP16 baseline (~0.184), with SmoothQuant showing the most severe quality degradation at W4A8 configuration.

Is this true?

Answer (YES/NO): NO